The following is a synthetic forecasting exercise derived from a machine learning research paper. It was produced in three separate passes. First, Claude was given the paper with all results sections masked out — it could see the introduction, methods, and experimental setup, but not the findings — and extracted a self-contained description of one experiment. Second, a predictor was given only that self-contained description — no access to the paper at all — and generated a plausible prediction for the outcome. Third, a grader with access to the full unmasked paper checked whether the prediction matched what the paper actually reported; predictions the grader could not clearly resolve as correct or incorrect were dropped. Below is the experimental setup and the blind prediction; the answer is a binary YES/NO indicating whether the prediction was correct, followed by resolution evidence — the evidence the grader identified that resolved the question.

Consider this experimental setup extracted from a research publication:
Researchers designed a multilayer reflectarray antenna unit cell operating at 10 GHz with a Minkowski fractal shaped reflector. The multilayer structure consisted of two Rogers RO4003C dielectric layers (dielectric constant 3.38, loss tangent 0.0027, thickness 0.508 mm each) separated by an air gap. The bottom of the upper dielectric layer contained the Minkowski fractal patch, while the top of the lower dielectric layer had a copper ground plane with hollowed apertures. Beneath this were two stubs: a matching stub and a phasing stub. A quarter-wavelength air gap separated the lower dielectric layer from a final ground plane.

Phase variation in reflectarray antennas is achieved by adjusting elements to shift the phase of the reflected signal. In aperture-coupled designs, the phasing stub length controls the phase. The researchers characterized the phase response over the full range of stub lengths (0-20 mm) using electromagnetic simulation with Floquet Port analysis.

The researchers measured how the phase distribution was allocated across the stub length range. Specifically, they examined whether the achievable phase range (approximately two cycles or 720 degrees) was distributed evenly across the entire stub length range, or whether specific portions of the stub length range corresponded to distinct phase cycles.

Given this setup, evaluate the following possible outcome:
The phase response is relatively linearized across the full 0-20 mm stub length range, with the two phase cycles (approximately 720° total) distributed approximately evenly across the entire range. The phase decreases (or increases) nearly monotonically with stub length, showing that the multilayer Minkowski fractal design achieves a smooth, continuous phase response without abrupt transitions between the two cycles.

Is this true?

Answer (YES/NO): YES